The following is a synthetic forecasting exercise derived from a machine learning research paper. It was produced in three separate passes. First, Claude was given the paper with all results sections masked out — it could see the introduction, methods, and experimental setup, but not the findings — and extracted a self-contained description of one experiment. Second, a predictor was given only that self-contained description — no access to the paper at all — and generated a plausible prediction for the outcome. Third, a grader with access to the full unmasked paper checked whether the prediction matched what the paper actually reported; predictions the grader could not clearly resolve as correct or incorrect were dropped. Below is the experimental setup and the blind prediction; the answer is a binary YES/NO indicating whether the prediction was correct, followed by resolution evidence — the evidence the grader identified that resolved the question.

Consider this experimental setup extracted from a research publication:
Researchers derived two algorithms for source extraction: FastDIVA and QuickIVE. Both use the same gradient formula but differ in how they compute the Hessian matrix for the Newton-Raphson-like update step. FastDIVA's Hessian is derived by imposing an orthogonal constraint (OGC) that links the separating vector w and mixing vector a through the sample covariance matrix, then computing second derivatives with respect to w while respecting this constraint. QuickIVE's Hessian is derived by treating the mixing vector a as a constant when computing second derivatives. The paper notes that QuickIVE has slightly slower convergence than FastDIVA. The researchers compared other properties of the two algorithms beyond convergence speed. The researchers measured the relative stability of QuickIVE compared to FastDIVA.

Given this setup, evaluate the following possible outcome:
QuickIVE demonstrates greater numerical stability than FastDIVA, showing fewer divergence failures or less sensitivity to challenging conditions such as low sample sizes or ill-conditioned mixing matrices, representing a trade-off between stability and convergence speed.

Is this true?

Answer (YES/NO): YES